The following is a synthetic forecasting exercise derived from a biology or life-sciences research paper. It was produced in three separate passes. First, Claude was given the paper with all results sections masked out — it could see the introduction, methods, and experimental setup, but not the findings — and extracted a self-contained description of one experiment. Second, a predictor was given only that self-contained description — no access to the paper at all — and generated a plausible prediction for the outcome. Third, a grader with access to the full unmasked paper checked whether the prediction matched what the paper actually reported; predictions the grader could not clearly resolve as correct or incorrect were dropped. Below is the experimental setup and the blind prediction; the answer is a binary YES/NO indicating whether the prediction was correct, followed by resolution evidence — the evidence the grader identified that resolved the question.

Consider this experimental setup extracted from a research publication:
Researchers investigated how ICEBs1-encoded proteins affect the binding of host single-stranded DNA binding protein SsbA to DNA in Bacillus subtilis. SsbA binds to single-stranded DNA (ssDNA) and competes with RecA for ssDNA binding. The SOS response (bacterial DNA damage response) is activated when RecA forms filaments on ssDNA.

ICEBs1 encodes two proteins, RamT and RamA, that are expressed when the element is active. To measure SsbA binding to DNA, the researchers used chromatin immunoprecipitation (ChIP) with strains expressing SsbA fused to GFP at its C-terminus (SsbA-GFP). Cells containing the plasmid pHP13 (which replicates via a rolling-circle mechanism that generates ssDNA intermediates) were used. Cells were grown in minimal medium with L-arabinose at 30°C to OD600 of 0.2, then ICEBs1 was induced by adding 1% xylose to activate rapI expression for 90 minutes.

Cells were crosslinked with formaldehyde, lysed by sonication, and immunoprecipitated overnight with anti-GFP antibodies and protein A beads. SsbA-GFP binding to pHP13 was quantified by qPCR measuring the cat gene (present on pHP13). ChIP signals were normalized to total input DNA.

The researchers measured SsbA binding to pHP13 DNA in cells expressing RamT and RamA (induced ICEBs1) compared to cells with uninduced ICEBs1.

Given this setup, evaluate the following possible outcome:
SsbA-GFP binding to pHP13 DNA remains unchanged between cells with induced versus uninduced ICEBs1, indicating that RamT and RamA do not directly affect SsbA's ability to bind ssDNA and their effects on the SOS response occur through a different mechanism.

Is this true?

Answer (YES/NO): NO